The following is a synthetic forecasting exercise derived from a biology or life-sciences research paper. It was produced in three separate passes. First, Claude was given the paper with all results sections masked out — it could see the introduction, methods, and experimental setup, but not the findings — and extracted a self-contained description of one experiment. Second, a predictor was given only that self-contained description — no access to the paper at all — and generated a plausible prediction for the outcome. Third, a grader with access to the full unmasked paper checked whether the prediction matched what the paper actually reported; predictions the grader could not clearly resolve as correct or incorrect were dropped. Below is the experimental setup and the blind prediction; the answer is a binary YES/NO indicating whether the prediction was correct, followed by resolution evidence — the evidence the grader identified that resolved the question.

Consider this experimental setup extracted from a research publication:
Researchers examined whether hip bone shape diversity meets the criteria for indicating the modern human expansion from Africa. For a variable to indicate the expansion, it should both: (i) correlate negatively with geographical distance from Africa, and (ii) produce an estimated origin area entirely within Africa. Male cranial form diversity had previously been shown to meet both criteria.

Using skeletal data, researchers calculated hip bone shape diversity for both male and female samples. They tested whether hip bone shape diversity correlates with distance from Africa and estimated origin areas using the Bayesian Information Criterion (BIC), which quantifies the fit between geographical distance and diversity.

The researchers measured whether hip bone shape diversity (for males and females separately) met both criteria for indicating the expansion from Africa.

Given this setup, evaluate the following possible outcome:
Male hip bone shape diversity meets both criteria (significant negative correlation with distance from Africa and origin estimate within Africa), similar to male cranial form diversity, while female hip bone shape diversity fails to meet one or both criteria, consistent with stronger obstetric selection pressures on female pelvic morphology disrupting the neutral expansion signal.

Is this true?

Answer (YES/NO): NO